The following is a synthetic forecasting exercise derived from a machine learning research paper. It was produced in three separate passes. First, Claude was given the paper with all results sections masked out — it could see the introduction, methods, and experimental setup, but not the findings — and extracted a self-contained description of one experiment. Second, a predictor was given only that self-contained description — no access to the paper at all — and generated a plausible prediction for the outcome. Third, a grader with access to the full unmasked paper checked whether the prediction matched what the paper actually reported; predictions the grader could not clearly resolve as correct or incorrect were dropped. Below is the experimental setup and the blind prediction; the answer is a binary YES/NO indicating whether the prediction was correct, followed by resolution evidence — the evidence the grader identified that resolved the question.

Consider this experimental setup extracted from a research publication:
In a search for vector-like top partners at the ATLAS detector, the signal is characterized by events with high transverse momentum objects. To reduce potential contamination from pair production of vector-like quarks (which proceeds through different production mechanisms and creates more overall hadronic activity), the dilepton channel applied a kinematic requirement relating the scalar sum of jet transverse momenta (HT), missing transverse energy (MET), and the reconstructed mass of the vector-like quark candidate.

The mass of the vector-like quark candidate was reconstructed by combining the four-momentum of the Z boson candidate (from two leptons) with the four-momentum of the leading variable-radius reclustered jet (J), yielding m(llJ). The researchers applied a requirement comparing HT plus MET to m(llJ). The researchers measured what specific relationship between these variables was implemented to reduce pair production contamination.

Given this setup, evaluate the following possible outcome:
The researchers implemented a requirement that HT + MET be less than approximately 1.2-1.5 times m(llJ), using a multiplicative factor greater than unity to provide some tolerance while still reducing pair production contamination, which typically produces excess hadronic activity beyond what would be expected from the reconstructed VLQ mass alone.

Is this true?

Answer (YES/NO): NO